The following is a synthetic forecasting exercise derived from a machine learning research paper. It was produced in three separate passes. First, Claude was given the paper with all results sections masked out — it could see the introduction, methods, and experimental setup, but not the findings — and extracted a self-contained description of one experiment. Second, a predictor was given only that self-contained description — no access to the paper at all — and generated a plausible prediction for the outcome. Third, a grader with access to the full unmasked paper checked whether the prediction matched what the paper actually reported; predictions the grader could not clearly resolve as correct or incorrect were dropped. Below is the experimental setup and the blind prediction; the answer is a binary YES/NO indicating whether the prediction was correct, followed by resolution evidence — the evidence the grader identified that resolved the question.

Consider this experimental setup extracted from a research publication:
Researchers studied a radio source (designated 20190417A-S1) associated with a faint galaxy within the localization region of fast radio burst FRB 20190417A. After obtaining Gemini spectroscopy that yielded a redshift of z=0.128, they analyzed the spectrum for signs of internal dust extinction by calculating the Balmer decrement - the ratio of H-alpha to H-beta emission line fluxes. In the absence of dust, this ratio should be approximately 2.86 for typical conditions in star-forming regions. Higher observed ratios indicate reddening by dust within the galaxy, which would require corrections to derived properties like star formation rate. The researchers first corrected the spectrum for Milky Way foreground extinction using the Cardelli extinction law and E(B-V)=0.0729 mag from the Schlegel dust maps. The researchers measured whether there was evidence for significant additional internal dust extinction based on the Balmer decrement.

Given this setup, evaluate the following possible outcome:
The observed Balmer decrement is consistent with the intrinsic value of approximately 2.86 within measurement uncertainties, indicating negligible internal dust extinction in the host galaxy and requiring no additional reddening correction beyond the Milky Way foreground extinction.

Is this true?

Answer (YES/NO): YES